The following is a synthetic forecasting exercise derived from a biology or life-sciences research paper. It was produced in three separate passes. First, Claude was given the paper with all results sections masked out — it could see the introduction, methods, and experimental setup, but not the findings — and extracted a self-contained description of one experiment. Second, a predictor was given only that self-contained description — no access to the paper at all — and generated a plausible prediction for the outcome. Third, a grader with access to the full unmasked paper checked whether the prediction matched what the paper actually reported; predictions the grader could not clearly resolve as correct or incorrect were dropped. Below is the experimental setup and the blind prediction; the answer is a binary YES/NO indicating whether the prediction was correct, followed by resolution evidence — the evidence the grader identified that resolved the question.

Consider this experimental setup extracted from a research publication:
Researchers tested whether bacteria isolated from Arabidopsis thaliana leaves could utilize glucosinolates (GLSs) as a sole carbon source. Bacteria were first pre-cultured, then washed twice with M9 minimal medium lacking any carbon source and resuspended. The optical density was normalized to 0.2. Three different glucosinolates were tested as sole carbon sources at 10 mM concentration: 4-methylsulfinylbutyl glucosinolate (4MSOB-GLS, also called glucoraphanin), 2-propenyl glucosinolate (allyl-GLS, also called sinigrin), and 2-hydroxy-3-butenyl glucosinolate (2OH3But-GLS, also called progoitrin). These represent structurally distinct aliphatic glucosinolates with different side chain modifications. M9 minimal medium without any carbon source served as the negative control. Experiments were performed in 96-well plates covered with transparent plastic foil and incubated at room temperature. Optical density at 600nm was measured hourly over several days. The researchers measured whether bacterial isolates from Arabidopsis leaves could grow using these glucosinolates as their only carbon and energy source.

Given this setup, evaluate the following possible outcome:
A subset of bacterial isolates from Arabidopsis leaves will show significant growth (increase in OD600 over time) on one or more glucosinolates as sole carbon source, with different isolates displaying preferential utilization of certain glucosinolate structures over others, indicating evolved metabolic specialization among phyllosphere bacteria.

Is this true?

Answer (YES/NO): NO